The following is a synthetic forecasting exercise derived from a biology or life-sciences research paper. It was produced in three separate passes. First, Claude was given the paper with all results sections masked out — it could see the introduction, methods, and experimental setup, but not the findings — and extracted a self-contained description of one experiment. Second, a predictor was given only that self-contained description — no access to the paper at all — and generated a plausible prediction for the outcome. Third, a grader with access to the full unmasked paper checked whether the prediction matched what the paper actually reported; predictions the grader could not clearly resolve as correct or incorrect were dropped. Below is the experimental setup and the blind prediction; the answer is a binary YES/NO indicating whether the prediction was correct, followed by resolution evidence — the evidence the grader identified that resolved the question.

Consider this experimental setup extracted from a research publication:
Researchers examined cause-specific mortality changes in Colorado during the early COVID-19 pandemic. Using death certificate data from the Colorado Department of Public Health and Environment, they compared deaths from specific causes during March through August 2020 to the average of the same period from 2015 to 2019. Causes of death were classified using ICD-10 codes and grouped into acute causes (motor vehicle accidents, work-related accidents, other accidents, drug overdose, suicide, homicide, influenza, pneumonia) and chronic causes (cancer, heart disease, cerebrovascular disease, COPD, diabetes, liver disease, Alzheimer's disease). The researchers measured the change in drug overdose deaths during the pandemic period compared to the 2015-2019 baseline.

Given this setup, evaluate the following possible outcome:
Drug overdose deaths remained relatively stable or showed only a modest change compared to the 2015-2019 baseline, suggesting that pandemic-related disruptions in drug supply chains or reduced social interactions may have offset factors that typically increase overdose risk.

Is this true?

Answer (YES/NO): NO